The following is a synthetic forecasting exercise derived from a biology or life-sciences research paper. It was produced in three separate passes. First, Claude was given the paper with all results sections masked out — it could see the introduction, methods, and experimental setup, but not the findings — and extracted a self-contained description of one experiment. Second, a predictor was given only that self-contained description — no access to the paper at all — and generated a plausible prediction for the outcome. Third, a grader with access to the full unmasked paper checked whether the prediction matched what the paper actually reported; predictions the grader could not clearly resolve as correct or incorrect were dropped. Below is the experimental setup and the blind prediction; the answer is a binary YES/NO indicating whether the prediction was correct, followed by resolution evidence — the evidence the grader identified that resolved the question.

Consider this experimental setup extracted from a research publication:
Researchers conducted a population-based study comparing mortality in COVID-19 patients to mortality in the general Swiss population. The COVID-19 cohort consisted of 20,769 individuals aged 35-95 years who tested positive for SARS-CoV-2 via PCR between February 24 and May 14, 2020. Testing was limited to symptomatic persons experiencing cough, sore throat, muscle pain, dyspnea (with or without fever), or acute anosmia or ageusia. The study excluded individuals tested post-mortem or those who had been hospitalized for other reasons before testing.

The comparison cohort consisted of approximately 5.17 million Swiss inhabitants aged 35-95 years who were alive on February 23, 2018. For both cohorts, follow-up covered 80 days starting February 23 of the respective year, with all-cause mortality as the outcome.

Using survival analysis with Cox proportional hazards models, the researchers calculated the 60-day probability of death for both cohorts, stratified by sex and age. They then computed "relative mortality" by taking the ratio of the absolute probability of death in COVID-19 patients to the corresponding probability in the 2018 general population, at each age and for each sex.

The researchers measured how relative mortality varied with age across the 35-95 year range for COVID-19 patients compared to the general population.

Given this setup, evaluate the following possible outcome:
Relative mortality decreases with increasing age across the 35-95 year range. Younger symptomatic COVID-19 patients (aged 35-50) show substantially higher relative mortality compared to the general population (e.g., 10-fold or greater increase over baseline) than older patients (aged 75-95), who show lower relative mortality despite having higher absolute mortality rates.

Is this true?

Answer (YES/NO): YES